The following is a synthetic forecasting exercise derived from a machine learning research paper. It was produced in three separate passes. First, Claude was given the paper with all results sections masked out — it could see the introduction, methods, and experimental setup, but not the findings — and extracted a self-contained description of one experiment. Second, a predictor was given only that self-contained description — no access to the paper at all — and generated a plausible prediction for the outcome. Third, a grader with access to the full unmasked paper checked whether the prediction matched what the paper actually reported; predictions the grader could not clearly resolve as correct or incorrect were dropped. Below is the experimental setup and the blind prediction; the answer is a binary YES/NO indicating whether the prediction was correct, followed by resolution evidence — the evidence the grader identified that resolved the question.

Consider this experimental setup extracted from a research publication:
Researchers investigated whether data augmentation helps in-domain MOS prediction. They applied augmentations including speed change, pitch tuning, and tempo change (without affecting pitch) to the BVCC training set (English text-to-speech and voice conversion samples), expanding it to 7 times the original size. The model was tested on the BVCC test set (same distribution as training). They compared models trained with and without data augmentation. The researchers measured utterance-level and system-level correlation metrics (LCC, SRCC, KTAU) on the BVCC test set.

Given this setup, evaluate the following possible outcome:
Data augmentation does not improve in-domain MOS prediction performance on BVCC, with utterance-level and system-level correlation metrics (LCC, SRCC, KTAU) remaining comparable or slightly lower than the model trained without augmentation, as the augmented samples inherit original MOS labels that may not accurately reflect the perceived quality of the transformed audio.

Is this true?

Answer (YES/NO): NO